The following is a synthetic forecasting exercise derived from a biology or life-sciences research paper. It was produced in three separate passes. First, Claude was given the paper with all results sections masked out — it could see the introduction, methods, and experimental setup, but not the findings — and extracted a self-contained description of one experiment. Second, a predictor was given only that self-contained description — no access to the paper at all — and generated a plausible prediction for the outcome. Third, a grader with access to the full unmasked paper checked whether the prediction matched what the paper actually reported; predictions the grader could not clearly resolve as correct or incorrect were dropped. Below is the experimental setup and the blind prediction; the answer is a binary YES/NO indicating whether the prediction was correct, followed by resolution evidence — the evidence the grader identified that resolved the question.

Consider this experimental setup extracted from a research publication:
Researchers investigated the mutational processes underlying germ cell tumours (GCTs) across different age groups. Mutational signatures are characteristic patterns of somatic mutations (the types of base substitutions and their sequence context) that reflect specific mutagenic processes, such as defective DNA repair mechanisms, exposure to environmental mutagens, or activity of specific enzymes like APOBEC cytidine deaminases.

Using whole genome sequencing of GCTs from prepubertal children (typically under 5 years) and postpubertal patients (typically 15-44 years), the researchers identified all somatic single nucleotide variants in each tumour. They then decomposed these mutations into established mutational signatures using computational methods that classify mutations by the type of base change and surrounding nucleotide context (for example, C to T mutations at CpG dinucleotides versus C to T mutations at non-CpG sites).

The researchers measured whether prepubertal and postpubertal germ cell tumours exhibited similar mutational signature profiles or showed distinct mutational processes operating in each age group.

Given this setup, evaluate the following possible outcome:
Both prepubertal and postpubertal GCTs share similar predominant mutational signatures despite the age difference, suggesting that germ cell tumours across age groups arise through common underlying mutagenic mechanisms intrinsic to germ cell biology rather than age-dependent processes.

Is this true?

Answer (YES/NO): NO